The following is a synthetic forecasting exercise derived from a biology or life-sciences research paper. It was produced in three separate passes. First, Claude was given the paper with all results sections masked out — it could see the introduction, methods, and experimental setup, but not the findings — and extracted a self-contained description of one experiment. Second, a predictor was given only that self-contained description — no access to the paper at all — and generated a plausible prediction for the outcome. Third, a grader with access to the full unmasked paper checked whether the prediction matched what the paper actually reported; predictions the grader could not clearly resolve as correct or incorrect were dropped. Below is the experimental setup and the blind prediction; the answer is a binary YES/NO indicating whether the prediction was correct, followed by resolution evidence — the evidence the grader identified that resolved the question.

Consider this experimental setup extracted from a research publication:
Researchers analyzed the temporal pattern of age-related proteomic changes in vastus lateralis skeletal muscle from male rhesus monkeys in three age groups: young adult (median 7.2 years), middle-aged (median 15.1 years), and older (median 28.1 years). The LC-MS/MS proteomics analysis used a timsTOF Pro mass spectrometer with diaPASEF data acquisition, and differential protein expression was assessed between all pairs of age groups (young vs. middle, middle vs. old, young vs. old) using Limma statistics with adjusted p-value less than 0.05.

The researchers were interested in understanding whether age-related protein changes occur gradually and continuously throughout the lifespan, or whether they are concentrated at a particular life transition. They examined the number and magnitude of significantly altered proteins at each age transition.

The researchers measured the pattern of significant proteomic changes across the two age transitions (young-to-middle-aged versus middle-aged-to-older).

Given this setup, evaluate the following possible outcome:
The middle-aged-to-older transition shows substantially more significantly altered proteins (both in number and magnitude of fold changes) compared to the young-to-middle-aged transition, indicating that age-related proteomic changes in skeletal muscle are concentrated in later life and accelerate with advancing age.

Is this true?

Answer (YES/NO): NO